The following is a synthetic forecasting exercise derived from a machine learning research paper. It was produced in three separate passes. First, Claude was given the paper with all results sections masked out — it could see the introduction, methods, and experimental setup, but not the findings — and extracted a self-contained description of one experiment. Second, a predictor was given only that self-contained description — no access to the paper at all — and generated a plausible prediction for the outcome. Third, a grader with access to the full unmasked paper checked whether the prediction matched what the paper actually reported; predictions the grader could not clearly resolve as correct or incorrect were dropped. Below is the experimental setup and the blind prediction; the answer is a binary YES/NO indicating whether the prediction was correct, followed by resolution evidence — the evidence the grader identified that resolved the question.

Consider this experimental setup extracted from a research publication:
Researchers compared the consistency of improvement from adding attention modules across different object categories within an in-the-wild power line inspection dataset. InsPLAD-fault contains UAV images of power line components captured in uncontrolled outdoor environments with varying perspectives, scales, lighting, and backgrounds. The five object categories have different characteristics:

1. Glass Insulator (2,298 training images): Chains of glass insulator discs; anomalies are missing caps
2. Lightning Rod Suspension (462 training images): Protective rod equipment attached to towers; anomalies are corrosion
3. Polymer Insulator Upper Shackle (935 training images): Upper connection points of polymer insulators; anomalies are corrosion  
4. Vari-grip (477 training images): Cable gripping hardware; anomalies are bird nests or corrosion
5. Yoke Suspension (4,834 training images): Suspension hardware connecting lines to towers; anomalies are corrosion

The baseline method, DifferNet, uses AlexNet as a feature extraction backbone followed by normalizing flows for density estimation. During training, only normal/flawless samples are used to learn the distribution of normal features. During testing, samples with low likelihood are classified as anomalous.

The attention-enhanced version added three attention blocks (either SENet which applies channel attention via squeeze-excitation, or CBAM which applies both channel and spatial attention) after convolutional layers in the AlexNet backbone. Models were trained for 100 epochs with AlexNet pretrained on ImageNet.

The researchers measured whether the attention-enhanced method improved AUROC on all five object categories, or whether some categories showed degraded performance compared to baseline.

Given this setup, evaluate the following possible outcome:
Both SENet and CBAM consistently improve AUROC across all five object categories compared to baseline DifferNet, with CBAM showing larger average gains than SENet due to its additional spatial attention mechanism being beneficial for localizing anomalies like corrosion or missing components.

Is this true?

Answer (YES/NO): NO